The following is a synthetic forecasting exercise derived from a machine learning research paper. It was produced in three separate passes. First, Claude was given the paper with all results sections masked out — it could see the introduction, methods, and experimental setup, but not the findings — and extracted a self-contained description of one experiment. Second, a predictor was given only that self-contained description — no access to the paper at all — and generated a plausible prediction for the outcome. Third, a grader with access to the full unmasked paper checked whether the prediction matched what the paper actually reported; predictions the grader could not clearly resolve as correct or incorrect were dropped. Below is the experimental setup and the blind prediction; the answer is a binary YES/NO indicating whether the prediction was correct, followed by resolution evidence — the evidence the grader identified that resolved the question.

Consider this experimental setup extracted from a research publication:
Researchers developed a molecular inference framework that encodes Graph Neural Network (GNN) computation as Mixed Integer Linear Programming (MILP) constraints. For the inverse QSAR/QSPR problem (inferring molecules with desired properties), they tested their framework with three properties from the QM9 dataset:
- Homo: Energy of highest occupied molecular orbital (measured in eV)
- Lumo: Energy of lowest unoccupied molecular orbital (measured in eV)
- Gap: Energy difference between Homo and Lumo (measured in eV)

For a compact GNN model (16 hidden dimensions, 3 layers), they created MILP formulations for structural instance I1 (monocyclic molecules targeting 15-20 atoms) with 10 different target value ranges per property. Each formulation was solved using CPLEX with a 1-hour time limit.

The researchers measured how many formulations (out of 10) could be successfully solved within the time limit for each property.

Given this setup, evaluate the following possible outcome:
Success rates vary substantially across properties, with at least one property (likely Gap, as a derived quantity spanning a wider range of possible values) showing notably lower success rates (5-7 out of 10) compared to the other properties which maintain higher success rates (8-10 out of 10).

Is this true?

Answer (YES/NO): NO